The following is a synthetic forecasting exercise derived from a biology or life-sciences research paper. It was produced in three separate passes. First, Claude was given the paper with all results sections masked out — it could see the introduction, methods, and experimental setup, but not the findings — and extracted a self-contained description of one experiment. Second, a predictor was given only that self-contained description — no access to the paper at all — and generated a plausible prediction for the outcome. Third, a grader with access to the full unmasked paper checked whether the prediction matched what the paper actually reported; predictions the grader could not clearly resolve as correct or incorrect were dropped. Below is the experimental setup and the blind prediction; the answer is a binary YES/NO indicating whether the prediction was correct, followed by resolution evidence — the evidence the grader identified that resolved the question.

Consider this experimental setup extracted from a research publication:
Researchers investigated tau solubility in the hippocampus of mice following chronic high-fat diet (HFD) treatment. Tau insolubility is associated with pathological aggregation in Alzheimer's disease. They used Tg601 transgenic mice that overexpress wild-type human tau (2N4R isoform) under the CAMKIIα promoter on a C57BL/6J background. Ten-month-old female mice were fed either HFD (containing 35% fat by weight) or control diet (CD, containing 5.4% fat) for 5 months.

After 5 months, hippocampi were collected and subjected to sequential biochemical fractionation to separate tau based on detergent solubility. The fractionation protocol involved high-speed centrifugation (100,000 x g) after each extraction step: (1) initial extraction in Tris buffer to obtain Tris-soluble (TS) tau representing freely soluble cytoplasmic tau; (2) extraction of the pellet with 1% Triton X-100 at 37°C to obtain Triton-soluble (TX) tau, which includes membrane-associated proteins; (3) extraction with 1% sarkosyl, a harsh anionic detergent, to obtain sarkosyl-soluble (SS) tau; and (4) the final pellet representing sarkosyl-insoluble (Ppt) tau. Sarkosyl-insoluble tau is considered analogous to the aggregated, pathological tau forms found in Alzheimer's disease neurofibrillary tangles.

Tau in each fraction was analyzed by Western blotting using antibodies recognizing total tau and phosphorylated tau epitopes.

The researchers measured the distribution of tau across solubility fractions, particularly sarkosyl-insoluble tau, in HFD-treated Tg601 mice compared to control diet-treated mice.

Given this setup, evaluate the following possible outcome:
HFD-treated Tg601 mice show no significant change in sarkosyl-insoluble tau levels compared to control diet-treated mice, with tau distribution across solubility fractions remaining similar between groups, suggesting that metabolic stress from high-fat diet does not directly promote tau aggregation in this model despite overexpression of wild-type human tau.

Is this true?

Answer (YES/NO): NO